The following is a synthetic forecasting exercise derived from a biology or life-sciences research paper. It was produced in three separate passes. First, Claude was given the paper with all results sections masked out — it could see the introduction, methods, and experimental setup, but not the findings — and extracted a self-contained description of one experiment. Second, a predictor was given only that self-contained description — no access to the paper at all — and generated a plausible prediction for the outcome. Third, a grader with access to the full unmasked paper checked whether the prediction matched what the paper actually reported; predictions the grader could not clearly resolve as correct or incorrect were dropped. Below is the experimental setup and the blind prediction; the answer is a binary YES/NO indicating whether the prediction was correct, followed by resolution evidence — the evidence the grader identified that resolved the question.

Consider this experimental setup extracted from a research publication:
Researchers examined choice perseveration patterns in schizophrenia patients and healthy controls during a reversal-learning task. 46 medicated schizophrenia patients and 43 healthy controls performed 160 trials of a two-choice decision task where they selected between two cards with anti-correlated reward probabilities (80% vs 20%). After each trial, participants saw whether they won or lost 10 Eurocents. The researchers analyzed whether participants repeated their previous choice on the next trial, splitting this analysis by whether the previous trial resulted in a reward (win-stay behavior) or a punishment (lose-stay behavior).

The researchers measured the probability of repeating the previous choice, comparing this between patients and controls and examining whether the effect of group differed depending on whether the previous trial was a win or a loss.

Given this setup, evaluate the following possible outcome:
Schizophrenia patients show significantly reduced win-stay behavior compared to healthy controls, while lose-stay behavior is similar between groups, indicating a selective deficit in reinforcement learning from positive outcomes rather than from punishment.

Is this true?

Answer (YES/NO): NO